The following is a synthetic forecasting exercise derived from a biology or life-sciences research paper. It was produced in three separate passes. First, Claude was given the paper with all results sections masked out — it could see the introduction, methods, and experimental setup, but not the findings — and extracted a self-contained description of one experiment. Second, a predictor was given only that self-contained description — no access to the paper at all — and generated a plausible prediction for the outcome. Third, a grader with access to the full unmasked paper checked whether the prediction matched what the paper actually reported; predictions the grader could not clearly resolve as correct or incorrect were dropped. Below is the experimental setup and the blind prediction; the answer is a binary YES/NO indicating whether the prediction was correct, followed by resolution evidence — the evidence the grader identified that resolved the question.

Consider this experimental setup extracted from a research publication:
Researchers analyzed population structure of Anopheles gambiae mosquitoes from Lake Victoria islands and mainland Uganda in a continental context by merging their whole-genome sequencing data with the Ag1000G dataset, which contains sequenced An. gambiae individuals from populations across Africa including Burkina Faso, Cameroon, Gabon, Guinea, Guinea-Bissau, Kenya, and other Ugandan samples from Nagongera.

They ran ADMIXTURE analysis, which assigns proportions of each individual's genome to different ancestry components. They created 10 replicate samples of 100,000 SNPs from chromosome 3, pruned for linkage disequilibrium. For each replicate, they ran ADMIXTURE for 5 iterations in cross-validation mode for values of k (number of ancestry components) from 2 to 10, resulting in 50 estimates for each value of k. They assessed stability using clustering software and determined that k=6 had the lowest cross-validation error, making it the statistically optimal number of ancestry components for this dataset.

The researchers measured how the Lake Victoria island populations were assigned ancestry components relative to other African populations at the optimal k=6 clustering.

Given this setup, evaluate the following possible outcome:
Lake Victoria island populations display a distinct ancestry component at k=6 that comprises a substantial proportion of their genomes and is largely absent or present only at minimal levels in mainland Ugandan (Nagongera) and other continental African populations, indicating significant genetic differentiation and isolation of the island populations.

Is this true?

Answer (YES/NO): NO